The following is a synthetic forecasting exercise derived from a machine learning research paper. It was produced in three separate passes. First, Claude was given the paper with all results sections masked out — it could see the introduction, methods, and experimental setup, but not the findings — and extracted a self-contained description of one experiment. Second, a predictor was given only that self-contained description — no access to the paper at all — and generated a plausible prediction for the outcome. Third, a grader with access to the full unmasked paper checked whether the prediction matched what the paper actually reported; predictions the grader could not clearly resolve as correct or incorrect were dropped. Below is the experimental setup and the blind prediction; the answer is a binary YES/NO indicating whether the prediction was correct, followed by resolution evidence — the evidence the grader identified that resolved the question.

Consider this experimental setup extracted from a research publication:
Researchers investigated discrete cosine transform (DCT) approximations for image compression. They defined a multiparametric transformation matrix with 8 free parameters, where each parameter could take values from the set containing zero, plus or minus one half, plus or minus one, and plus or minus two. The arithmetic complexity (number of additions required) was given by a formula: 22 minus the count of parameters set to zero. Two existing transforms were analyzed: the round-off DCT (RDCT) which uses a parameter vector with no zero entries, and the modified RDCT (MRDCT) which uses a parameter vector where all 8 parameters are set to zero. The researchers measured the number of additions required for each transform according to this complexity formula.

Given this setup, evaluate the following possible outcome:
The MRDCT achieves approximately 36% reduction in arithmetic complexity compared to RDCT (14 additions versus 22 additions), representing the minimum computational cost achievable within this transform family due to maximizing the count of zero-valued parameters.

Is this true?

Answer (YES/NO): YES